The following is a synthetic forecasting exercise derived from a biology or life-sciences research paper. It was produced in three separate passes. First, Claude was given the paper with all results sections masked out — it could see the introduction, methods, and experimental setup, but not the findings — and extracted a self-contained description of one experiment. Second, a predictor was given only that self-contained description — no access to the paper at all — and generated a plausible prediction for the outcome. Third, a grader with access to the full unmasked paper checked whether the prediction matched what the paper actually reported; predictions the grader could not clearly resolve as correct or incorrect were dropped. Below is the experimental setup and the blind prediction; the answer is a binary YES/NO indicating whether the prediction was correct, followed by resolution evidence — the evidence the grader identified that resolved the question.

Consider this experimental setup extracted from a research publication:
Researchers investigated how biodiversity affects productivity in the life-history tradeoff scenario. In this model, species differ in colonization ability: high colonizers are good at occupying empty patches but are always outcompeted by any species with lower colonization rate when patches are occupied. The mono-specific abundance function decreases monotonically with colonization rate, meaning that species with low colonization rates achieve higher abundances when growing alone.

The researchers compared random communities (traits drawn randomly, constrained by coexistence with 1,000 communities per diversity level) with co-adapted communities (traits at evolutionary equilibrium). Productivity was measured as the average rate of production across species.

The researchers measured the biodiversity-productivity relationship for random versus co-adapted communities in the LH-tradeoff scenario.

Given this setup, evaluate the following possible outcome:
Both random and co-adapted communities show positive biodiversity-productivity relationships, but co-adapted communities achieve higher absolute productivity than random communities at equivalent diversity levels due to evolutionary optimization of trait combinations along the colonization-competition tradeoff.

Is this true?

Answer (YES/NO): NO